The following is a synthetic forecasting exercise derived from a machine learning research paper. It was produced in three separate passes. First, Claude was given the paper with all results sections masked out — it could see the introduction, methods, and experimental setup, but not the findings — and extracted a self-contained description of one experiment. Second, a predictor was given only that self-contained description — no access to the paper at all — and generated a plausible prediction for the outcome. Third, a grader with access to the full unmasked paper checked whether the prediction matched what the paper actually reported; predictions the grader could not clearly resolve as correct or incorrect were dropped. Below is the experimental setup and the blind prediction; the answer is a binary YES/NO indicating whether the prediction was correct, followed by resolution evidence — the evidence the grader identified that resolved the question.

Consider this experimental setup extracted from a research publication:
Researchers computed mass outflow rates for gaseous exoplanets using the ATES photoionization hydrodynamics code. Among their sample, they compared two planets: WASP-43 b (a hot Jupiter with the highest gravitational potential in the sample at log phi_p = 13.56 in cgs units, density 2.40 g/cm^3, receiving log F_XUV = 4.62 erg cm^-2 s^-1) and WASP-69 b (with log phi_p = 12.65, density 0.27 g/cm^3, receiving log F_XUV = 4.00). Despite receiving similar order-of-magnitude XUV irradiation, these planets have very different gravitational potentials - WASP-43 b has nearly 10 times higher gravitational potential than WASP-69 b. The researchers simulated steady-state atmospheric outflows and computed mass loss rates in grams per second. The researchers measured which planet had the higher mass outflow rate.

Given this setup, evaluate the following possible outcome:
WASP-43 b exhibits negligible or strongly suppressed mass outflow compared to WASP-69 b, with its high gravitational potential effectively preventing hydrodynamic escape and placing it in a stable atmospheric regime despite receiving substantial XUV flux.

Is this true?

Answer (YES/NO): NO